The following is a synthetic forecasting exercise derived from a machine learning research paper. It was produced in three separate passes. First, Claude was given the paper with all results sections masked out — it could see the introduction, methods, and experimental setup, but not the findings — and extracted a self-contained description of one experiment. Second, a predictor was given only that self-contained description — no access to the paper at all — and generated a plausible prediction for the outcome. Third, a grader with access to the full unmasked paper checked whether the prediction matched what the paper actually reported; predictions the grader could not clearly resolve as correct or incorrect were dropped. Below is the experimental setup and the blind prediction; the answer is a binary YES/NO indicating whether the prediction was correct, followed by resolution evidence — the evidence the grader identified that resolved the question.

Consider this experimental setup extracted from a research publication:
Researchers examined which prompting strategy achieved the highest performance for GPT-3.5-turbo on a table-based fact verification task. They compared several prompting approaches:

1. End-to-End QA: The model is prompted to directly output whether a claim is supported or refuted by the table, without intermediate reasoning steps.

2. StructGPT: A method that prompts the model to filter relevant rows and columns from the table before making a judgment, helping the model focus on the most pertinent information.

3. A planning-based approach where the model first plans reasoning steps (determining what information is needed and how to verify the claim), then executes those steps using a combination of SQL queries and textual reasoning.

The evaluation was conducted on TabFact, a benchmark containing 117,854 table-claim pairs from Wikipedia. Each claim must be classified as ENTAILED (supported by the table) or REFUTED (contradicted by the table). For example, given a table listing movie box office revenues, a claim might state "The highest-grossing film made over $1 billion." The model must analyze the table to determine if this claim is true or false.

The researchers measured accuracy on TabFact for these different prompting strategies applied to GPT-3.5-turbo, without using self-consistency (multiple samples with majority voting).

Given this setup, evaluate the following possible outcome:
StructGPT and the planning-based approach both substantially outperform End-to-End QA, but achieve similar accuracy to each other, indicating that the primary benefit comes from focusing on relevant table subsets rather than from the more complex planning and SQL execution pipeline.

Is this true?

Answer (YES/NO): NO